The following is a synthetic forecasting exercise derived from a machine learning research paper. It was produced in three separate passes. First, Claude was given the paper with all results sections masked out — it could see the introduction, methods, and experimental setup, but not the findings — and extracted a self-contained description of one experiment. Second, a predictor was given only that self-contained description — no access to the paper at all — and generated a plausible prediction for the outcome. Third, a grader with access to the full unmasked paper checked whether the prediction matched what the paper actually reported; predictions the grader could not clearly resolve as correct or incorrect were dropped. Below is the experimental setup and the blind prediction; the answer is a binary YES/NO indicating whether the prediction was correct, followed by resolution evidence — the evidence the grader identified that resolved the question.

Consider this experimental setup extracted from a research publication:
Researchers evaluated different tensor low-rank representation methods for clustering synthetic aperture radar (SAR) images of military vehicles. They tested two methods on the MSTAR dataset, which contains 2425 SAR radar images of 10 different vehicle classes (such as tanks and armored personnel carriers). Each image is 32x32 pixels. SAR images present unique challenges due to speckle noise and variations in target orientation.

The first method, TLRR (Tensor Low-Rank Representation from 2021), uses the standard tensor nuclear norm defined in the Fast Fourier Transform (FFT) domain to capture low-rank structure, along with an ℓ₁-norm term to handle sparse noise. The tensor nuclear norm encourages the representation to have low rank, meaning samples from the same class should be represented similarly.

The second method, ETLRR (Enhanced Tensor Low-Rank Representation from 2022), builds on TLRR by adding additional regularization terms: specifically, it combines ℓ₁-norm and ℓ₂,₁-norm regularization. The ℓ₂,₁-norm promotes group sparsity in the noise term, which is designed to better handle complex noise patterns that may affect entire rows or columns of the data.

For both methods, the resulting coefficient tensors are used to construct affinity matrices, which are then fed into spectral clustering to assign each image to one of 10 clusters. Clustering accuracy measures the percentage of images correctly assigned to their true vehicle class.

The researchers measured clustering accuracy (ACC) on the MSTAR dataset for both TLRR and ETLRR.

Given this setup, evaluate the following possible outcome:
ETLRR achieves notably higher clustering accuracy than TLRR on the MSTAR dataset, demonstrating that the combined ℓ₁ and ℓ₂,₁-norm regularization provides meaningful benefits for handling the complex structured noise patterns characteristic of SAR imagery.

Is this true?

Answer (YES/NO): NO